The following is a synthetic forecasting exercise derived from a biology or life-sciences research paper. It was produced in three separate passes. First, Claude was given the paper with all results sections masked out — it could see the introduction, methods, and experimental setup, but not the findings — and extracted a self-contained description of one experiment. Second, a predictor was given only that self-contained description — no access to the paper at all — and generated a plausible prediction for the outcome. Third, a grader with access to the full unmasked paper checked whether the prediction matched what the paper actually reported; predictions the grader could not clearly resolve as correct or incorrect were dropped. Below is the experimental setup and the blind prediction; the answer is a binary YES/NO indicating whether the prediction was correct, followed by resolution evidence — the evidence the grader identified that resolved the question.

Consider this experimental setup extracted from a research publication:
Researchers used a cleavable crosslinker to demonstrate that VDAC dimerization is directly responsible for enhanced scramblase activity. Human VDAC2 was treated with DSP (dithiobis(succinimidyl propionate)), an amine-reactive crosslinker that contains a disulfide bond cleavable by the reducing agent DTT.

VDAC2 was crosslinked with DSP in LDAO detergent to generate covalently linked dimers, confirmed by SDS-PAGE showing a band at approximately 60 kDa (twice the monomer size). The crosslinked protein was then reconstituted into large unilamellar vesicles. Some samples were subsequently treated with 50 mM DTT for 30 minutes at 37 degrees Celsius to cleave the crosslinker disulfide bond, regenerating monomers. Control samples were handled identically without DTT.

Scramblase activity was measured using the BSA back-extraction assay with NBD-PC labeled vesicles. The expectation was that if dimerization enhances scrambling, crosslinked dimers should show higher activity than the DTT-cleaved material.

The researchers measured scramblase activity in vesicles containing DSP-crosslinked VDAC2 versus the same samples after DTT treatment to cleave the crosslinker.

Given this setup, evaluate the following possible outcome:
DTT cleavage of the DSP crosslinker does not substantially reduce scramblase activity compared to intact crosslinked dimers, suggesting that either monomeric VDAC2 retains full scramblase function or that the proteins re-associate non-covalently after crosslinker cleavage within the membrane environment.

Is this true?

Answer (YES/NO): NO